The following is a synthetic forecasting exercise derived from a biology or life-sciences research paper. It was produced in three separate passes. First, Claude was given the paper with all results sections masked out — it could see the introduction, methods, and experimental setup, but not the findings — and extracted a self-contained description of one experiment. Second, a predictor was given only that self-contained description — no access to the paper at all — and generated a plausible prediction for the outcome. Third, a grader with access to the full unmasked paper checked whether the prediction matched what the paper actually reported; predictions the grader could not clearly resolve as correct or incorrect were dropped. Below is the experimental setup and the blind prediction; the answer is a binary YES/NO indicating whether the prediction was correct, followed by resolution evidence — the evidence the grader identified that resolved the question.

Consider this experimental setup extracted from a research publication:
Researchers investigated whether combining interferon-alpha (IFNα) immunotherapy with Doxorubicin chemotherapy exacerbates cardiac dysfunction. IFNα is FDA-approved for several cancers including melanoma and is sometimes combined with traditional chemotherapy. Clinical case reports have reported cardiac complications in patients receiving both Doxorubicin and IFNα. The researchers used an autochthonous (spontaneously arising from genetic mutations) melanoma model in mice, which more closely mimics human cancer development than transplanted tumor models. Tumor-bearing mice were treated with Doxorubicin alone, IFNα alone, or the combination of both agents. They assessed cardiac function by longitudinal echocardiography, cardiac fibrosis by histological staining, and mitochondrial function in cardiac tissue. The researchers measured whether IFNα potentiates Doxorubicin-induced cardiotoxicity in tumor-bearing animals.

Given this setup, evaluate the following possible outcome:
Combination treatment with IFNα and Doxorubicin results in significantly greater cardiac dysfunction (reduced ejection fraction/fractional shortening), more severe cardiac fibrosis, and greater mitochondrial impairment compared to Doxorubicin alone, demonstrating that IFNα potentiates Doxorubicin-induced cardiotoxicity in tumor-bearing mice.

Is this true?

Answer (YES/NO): YES